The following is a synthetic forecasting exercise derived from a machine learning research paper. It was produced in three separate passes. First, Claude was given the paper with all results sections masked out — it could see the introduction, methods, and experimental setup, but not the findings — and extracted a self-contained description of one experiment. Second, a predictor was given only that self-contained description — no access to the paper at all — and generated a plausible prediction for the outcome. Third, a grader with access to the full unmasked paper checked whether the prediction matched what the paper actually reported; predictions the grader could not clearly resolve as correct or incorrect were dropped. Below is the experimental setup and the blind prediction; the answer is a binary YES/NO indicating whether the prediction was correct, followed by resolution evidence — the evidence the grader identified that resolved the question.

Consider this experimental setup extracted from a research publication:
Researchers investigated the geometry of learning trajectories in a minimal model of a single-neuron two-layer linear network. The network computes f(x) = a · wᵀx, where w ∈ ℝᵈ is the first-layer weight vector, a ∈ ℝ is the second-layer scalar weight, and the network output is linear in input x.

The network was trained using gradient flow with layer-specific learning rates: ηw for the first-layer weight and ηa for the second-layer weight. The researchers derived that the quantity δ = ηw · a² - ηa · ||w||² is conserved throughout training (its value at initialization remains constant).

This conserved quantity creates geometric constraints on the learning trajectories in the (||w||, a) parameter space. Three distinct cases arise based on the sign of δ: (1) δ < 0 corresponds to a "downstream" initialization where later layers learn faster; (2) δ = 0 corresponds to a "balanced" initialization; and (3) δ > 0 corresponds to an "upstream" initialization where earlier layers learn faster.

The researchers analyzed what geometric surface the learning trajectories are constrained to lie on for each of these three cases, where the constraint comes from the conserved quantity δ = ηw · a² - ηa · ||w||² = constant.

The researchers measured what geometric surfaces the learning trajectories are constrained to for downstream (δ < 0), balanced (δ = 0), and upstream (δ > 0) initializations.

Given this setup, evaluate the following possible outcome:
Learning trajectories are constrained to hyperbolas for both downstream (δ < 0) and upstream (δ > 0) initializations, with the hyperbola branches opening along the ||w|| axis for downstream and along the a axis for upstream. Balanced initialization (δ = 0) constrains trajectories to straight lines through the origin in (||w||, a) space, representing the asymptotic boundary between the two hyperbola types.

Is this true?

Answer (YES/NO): NO